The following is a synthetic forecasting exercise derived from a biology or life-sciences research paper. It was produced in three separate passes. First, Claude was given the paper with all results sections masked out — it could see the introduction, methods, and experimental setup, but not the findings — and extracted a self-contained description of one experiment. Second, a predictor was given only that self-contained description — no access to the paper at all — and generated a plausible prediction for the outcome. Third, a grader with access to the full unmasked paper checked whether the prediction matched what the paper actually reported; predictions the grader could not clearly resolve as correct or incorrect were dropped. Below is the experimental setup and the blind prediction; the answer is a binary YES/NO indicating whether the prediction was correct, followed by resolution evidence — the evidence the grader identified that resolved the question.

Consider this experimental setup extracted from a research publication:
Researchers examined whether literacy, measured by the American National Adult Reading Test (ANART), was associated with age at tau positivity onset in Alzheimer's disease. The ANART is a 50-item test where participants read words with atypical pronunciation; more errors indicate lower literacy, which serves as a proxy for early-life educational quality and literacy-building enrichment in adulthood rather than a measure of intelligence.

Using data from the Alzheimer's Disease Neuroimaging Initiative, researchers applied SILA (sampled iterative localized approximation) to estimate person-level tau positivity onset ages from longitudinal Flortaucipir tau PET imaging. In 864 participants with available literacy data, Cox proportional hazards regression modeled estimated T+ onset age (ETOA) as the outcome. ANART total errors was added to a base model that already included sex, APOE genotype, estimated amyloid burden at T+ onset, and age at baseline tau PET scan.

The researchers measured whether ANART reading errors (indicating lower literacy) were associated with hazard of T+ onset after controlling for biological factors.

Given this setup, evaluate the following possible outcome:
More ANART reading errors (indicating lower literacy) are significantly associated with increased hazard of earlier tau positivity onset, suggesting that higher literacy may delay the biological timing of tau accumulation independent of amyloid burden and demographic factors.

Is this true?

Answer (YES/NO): YES